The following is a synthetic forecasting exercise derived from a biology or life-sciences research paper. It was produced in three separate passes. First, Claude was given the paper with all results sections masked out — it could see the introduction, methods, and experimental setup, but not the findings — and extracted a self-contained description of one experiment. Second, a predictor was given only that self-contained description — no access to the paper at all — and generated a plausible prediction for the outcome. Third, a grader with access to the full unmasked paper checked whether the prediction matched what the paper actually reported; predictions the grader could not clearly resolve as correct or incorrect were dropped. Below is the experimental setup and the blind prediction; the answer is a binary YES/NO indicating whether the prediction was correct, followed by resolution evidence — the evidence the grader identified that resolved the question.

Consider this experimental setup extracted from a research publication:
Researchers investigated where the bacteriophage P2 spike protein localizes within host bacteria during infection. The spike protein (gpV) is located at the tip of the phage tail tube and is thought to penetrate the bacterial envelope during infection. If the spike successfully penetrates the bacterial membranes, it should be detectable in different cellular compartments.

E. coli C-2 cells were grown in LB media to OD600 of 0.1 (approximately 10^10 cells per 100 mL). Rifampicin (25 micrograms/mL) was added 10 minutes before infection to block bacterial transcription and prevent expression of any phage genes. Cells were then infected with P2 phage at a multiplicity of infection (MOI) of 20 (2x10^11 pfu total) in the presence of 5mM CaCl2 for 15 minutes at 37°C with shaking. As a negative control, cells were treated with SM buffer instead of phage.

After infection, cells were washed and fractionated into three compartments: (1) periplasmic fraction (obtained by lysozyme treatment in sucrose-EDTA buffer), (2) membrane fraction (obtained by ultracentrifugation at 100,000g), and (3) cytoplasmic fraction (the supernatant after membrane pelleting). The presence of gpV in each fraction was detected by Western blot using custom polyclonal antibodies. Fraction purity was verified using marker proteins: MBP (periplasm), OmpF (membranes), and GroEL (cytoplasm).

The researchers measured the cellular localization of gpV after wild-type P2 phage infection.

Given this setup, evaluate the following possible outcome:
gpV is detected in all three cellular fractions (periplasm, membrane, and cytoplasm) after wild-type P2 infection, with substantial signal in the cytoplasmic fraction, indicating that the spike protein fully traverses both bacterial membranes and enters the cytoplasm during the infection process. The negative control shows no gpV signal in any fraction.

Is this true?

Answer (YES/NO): NO